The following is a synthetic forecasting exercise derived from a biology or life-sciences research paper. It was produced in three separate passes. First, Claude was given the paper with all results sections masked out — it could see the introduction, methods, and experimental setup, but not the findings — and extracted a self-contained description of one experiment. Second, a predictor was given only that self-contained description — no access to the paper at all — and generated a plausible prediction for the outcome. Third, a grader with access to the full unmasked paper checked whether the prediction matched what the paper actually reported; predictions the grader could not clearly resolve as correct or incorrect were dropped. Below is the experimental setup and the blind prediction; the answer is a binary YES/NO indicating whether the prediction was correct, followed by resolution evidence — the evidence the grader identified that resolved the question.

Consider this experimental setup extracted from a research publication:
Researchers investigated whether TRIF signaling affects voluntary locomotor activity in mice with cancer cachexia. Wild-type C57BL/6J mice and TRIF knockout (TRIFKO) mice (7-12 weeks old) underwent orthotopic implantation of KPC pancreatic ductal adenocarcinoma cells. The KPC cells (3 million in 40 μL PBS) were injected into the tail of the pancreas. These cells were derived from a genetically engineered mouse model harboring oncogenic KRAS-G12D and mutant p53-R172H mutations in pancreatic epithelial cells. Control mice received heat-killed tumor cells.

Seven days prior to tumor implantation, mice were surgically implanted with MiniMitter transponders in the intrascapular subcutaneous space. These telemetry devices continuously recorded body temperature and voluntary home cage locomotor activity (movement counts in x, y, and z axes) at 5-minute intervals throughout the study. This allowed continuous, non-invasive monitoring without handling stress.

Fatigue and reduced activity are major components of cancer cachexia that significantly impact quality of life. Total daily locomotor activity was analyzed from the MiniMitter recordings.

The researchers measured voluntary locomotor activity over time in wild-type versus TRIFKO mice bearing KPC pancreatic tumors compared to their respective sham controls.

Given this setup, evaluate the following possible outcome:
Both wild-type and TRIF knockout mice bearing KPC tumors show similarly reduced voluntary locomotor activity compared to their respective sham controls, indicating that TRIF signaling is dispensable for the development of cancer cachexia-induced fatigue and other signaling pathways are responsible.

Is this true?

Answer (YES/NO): NO